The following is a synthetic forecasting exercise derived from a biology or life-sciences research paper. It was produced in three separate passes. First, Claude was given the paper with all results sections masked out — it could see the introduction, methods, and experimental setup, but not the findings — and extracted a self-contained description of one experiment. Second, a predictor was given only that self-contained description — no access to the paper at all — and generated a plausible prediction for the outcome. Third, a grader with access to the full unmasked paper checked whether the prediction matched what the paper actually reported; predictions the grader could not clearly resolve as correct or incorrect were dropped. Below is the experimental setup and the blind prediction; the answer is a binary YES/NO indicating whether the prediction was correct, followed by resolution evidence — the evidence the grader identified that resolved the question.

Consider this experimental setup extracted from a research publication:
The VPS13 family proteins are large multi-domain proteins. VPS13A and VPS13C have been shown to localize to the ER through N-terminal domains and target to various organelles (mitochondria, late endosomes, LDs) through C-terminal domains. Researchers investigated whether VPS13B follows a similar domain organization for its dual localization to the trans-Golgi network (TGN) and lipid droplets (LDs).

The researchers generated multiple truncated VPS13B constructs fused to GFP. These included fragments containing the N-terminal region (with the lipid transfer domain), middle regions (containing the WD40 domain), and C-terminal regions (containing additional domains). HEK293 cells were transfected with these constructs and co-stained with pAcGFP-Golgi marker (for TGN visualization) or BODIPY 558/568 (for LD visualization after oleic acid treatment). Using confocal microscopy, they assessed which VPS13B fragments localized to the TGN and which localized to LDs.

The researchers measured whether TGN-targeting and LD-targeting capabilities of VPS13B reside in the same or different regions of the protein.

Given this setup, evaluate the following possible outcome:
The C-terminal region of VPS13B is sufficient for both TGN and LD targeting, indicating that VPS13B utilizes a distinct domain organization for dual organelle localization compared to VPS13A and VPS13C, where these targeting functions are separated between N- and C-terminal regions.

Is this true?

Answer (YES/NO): YES